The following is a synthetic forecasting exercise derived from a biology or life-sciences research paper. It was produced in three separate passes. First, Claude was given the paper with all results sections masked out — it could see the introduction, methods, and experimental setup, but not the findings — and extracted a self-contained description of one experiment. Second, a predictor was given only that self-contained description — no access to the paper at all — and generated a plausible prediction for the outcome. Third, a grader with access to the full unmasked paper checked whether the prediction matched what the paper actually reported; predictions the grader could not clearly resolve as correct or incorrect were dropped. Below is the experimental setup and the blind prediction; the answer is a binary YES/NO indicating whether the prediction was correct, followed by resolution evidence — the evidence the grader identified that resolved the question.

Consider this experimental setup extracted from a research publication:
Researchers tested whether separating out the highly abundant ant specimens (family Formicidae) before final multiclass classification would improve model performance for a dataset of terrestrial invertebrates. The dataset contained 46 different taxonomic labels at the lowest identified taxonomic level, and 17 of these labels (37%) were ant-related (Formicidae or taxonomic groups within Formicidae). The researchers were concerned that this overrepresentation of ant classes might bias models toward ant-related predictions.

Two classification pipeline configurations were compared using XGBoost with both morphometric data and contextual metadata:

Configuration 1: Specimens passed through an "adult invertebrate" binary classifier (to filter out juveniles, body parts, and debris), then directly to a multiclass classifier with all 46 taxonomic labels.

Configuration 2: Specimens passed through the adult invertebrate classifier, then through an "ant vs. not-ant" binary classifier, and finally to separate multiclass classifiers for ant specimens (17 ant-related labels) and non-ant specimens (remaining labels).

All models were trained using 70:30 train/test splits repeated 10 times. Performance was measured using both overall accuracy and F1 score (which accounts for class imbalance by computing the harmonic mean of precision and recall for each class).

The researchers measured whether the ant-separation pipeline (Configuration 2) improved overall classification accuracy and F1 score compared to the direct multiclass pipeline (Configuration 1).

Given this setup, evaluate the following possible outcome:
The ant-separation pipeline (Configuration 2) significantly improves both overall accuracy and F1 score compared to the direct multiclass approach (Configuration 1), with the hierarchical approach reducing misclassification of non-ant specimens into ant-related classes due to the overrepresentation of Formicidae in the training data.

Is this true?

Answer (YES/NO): NO